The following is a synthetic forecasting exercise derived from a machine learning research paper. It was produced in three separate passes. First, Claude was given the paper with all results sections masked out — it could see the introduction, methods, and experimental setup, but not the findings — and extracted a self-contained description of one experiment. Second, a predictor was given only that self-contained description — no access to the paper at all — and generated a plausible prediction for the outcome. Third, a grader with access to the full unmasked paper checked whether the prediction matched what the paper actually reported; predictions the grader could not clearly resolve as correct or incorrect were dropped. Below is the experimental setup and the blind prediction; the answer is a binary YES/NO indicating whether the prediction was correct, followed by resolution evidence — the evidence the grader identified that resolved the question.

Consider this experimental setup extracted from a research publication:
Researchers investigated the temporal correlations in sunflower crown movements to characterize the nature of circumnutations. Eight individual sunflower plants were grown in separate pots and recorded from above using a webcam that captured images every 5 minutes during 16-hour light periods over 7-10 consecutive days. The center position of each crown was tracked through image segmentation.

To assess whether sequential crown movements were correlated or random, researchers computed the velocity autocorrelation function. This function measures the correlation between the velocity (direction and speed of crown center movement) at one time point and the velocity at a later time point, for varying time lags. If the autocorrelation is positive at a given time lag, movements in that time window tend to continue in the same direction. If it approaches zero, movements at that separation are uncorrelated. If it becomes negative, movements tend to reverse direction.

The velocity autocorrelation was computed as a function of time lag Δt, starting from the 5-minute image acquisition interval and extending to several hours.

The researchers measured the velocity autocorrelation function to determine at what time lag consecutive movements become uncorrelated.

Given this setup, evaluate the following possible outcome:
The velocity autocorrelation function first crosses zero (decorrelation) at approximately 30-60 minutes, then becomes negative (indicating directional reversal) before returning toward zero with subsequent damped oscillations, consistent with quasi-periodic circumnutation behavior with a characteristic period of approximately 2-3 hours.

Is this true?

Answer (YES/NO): NO